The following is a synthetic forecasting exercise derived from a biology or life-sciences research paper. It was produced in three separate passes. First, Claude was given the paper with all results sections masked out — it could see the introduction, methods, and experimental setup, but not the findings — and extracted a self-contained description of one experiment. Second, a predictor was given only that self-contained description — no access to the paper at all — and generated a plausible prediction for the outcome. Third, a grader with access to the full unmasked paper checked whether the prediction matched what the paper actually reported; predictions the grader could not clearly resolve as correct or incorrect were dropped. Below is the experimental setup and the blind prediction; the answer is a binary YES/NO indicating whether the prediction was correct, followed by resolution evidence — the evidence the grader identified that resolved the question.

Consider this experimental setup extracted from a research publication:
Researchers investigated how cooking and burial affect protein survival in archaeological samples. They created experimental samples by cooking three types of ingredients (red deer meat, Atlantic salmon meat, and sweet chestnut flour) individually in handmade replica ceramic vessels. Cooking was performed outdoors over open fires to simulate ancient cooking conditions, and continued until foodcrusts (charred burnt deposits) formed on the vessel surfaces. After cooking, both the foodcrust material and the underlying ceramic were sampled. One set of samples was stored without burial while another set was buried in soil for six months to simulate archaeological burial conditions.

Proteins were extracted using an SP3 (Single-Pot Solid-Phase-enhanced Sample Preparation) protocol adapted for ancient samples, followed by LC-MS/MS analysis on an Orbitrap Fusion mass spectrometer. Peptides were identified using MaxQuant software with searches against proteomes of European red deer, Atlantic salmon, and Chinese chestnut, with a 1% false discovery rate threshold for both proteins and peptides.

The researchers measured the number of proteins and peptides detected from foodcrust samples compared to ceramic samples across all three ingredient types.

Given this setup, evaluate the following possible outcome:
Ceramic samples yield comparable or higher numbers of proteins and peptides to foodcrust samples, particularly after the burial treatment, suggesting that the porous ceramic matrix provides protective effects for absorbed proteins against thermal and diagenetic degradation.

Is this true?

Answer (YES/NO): NO